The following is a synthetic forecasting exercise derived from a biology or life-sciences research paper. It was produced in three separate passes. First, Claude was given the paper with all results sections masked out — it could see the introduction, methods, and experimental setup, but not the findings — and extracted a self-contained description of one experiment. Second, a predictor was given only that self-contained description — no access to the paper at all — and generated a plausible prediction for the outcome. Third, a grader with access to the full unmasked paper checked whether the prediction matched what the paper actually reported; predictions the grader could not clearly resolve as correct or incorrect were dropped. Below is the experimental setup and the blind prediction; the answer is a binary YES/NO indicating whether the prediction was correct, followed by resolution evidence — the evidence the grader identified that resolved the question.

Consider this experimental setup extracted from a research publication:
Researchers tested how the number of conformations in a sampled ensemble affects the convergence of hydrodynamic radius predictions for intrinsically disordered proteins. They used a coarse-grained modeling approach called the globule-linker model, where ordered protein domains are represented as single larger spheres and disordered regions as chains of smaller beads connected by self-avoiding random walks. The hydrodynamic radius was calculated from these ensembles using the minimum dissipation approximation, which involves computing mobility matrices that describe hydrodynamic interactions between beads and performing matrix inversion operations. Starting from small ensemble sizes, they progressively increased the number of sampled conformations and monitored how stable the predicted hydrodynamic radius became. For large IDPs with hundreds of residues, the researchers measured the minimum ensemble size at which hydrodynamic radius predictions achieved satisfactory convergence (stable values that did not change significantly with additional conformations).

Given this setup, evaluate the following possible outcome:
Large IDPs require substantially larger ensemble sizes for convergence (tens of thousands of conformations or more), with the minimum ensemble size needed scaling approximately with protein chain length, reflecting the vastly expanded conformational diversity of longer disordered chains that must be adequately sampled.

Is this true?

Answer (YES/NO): NO